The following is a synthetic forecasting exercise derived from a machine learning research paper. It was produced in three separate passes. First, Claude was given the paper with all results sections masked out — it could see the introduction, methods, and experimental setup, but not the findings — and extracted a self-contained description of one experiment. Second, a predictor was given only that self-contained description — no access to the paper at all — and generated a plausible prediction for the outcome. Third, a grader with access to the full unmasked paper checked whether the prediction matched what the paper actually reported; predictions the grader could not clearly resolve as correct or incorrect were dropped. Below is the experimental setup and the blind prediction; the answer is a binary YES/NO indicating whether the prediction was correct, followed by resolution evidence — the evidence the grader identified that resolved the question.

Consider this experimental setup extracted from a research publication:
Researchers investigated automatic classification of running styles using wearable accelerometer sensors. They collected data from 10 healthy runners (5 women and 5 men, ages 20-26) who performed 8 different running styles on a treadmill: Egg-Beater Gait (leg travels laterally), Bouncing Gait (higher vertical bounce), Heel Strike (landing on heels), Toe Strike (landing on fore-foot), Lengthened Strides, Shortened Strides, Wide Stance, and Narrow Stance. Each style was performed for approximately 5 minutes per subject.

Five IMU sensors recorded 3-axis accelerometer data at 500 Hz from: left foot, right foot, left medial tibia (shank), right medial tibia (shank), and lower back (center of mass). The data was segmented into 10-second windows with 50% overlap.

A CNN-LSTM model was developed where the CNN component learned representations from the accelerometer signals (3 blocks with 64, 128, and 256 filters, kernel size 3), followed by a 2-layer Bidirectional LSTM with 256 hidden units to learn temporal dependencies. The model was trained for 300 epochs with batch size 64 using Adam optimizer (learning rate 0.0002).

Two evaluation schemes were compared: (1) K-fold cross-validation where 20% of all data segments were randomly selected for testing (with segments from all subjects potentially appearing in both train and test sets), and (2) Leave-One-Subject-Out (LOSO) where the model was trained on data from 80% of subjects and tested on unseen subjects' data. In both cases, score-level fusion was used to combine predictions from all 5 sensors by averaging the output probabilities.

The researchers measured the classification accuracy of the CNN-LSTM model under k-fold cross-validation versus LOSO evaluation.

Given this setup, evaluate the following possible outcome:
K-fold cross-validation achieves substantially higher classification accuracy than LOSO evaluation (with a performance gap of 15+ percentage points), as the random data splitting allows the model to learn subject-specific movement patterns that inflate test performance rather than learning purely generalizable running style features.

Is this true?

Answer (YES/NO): YES